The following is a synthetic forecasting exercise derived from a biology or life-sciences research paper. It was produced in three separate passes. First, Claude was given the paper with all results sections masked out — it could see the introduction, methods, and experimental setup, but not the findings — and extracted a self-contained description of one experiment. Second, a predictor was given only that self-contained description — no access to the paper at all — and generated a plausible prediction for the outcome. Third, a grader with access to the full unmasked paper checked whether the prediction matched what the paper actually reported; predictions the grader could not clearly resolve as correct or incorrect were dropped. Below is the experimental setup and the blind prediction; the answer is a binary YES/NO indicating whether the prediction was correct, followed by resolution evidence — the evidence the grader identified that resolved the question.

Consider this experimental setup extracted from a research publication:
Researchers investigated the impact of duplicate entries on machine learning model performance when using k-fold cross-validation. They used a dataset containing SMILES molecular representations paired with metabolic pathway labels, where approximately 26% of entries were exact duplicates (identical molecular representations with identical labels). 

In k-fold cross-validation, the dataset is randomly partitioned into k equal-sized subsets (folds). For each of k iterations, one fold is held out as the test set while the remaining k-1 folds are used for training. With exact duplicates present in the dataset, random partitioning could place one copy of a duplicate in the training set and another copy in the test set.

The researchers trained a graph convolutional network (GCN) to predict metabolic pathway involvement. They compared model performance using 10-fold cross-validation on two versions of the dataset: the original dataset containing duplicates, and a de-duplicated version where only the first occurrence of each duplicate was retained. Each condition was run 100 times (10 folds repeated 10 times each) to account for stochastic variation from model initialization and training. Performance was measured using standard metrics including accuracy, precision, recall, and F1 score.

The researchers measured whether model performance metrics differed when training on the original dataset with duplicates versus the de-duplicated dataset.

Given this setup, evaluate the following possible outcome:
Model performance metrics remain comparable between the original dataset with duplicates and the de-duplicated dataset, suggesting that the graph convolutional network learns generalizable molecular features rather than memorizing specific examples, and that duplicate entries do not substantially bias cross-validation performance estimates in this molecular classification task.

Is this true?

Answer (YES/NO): NO